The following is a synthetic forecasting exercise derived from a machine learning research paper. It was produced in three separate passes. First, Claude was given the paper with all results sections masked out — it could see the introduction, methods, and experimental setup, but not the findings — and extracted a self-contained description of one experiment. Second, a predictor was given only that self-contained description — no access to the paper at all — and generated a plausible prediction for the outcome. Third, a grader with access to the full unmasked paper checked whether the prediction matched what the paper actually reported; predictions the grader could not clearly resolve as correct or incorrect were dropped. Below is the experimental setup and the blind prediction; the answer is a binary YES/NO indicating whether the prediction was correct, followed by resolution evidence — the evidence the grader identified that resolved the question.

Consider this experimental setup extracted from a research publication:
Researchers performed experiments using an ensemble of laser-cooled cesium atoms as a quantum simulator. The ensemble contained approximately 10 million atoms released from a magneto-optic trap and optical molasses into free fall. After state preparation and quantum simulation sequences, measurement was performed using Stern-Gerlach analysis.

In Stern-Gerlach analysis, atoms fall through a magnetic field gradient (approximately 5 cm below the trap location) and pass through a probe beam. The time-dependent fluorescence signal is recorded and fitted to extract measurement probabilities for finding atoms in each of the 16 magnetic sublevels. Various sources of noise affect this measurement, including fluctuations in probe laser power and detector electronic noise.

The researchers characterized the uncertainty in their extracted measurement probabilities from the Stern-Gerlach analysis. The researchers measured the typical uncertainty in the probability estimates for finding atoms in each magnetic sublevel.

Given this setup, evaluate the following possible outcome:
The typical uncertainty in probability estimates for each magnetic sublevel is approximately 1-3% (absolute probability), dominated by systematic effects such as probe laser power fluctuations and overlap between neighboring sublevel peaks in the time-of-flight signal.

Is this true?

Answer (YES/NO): NO